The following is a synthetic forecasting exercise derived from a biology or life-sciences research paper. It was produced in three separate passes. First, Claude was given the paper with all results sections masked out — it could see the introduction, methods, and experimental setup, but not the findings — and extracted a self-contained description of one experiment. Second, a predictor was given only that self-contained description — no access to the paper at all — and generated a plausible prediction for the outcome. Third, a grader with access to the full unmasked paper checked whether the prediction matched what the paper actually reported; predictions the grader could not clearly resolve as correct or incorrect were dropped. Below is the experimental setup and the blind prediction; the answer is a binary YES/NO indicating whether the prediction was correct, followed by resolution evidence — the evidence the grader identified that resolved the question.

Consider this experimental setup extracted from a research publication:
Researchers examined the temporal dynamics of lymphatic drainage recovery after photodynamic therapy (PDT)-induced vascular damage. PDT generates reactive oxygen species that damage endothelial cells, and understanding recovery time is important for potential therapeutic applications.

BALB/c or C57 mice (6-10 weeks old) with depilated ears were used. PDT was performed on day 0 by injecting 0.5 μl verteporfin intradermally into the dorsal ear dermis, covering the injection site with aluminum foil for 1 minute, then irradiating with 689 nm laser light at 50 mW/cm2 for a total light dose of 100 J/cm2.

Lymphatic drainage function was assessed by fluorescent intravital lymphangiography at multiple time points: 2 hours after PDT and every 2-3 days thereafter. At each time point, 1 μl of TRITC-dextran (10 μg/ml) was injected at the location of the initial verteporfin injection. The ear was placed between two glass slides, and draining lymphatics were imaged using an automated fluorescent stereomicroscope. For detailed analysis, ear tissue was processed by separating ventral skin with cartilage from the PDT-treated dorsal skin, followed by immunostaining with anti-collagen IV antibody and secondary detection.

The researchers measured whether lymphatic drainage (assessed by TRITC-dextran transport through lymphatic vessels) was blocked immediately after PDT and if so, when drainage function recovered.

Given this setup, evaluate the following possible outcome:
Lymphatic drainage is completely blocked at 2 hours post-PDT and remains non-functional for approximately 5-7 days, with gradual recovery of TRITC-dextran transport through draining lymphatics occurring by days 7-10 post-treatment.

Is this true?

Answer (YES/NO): NO